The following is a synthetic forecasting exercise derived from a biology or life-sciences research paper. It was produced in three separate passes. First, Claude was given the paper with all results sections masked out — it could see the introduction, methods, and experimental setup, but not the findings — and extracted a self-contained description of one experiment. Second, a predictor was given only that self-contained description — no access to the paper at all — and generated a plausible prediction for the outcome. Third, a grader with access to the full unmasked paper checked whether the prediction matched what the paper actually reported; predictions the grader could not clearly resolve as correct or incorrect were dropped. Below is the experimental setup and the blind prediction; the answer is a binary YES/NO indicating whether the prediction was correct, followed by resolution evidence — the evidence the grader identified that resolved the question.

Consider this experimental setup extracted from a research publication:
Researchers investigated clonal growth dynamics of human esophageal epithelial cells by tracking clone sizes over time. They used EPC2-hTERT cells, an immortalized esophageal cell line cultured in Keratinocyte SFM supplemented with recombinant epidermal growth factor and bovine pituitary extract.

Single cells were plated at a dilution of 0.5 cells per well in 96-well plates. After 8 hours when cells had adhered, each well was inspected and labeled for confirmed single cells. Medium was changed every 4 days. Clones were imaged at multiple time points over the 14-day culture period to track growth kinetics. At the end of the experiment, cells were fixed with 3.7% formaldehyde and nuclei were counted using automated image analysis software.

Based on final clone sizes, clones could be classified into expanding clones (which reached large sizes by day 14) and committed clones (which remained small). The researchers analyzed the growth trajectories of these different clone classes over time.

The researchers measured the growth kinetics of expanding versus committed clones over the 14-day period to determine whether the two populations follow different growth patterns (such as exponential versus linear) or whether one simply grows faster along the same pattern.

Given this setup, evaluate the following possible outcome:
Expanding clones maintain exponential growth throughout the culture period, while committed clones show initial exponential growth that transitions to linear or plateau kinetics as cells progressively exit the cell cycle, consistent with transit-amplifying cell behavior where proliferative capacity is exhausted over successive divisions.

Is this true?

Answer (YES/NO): NO